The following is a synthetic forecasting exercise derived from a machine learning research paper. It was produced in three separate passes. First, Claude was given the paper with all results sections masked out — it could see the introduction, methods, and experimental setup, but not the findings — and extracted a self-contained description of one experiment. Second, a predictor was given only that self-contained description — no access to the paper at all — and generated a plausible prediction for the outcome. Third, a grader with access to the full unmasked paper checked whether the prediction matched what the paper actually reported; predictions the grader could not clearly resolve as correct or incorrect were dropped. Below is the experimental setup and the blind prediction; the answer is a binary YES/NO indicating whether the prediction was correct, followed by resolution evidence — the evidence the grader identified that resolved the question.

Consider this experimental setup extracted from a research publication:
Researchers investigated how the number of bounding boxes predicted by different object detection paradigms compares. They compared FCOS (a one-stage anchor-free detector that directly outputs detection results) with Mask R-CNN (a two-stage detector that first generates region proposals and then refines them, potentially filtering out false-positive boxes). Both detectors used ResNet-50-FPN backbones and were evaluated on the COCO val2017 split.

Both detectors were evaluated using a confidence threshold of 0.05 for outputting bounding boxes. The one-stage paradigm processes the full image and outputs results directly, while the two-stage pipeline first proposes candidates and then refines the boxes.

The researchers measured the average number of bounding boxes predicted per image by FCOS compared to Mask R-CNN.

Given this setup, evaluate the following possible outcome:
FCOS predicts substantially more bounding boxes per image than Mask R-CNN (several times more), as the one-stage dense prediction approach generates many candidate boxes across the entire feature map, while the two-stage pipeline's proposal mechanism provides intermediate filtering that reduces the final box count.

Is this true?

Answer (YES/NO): YES